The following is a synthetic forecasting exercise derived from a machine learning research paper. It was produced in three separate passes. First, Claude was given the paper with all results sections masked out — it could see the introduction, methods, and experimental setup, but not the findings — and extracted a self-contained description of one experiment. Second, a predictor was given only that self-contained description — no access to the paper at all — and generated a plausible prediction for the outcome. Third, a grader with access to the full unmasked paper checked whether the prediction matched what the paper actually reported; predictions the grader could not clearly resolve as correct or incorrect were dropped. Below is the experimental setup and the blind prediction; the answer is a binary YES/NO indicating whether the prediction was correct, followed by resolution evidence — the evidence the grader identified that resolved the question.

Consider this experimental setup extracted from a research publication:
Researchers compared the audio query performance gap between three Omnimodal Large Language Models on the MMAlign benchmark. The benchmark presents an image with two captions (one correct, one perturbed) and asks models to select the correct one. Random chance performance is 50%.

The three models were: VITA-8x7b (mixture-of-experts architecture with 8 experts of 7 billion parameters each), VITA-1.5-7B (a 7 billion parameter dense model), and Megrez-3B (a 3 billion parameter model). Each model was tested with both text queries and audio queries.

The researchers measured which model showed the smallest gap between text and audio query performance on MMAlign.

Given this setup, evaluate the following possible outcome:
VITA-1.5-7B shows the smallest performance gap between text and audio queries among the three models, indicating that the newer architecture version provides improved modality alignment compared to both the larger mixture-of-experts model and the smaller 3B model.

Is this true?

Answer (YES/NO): NO